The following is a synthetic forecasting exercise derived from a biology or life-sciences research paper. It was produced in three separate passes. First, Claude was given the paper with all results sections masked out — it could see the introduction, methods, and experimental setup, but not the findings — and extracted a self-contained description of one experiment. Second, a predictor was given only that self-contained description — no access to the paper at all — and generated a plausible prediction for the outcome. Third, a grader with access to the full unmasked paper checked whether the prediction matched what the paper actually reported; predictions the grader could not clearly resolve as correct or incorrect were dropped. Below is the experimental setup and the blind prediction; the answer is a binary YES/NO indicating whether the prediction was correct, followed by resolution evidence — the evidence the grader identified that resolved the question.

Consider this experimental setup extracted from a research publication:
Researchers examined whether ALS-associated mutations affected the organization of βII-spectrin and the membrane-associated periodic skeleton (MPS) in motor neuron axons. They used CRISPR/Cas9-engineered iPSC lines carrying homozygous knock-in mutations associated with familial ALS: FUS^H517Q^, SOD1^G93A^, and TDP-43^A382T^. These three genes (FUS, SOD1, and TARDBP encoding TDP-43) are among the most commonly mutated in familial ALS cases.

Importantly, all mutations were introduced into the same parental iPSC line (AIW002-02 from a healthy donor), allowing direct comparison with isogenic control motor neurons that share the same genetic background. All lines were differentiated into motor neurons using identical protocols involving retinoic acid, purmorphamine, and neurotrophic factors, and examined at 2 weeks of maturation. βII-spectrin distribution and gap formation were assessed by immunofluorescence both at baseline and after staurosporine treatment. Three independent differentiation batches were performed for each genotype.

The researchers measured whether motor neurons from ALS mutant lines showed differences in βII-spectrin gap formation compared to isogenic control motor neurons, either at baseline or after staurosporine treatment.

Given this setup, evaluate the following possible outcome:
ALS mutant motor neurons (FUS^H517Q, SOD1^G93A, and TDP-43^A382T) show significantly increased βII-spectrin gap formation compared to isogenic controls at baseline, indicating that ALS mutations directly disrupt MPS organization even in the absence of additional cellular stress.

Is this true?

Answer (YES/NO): NO